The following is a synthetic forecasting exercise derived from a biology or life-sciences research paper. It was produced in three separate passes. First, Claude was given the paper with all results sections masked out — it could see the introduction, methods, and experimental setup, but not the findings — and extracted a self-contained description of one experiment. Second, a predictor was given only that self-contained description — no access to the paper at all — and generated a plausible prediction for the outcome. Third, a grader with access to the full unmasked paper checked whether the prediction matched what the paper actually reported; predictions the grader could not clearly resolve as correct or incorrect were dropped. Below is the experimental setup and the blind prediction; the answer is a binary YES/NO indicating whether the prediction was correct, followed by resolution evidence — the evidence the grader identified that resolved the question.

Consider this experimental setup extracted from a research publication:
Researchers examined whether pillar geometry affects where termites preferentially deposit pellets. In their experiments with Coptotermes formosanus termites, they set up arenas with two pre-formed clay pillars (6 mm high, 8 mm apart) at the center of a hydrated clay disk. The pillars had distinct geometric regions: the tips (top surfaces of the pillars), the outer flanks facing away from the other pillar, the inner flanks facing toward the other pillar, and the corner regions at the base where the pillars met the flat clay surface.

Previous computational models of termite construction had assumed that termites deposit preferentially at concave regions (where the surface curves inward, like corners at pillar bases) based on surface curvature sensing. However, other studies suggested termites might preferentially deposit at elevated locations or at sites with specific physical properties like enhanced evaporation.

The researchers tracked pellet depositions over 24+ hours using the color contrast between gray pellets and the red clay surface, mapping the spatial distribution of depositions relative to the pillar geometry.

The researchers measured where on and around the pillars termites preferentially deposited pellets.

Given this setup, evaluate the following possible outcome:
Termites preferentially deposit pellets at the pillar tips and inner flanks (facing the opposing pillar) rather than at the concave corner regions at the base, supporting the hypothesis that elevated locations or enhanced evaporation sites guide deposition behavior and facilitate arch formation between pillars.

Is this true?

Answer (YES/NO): NO